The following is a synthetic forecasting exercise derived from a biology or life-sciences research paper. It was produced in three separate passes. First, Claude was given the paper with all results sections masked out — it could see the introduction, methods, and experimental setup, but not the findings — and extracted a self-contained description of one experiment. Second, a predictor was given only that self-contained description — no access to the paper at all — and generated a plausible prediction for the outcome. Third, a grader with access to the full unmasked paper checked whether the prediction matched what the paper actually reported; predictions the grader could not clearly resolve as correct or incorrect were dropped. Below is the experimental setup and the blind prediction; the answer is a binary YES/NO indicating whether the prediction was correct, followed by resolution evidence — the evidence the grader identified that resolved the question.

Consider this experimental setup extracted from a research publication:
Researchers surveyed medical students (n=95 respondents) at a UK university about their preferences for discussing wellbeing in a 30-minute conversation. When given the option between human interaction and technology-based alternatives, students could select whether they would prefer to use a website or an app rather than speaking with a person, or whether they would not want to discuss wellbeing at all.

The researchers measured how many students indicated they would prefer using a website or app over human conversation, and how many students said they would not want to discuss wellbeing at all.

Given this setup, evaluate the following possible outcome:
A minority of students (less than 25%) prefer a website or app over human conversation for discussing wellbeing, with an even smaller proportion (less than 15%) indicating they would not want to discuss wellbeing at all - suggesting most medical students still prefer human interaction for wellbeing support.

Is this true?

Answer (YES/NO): NO